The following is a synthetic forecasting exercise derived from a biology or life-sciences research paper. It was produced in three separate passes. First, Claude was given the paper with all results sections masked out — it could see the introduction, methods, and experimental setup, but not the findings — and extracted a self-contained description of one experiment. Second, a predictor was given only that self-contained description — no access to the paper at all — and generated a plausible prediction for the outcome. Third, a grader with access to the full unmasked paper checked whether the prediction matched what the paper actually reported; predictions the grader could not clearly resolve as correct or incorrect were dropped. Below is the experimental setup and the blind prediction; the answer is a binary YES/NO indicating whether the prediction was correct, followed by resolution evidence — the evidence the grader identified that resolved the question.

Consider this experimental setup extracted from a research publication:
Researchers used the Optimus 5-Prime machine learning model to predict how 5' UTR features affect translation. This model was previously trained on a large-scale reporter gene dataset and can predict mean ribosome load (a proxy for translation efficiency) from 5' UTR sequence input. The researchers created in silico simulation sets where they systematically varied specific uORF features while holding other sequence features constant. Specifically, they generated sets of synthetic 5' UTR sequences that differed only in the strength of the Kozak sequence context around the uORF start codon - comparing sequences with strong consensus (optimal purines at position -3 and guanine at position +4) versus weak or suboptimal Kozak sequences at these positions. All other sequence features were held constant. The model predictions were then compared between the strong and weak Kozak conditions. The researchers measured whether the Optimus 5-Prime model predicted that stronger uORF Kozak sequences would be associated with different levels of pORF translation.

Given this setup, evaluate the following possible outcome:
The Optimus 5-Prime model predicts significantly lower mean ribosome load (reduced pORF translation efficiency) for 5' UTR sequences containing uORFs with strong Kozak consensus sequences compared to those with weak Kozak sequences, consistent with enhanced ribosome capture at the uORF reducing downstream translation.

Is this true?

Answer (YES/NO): YES